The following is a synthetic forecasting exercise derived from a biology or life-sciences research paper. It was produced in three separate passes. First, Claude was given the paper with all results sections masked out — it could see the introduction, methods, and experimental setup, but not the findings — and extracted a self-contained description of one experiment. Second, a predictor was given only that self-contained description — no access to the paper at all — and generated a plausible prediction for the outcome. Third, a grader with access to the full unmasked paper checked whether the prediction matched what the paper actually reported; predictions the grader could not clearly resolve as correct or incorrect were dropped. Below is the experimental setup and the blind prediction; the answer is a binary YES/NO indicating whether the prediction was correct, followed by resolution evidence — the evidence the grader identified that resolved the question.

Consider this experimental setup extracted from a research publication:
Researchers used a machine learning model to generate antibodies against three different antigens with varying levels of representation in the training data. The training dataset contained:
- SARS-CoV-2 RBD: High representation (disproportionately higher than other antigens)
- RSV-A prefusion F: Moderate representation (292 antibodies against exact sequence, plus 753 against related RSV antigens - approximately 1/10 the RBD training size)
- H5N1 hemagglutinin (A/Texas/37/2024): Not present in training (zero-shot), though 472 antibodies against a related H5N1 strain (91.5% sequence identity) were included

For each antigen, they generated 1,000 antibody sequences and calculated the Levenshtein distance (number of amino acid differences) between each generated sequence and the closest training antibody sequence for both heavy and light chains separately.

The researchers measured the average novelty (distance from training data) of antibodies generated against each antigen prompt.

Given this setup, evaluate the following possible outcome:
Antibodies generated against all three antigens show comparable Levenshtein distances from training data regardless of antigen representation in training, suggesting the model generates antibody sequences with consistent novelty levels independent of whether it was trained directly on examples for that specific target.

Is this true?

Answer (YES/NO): NO